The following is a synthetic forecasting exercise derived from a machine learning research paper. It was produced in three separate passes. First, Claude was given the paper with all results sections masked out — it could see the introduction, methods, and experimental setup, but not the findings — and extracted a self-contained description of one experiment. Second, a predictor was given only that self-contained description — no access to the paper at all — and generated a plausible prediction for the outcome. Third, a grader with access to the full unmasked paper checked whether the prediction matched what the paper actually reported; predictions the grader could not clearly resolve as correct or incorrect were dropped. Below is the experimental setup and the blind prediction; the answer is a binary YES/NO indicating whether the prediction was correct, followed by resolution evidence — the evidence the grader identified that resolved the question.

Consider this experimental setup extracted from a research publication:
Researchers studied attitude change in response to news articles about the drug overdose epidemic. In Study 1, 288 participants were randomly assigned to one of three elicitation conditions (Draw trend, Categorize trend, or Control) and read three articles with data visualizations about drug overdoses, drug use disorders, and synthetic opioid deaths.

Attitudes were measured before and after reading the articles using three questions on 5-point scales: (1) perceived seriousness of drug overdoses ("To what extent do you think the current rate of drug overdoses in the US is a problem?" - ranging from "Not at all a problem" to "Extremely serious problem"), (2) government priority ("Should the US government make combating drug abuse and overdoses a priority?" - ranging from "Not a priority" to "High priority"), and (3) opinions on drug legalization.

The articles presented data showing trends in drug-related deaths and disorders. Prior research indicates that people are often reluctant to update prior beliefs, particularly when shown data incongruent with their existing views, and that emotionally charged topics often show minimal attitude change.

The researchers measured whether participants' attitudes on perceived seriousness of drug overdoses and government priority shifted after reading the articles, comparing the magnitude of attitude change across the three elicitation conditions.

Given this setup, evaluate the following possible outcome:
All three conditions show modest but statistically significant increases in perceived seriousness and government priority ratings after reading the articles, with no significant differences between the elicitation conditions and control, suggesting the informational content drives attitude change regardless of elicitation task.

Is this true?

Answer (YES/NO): YES